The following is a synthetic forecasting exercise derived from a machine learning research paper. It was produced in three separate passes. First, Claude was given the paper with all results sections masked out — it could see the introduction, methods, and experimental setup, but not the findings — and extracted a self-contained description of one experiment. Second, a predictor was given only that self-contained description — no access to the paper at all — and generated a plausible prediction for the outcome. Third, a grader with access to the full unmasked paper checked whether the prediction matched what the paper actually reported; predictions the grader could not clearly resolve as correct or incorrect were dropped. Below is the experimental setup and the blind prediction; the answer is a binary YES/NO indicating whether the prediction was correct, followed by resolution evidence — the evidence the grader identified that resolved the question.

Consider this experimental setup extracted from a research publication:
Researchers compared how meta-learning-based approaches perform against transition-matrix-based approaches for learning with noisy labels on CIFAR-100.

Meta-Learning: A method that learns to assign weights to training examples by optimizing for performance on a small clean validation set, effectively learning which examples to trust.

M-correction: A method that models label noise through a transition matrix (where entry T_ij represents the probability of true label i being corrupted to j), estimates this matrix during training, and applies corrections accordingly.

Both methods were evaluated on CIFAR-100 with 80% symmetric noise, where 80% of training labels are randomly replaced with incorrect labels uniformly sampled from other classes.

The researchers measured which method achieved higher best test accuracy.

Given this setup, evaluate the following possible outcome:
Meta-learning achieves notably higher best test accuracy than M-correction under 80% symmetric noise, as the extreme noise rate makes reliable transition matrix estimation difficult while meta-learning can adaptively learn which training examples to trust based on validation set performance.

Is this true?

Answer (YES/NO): NO